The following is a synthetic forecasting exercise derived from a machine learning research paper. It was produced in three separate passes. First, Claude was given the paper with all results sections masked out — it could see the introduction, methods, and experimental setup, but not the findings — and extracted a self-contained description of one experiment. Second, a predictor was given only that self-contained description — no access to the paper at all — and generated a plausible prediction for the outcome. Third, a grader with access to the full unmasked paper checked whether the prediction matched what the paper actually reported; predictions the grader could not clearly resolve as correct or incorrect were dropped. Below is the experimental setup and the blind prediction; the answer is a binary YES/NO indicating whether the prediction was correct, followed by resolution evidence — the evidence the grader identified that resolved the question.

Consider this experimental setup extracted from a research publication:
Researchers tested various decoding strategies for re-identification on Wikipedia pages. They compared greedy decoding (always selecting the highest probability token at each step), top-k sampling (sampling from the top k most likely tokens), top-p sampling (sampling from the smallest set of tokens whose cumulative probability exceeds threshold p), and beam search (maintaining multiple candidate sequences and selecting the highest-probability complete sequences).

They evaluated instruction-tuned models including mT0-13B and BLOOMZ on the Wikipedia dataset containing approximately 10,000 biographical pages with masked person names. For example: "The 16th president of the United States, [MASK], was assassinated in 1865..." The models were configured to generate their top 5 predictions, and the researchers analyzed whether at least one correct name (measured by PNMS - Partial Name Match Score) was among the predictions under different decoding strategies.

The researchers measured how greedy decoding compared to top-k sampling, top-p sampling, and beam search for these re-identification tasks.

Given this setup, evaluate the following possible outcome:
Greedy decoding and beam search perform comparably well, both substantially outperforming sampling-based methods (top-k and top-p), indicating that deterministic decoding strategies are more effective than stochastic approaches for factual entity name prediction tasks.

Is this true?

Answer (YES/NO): NO